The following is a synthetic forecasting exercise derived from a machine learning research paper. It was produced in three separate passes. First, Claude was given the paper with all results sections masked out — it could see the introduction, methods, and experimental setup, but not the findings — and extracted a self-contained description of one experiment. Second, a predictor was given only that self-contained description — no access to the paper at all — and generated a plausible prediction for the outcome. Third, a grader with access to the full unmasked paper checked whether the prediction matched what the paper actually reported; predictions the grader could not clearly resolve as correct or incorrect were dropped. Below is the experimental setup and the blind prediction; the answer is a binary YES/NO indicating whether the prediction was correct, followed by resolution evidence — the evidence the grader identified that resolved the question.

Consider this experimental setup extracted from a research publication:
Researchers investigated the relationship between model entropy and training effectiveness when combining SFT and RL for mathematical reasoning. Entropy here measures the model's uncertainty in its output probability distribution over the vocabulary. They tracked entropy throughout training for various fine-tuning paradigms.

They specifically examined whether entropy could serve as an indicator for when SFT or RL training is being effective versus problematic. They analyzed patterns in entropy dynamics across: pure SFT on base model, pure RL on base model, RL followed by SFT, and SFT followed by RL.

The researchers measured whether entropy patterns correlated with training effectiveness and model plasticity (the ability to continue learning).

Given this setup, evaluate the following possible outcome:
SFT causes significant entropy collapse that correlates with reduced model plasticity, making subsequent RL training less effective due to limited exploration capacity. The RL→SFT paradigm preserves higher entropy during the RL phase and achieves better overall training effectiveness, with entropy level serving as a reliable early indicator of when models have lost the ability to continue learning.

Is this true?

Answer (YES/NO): NO